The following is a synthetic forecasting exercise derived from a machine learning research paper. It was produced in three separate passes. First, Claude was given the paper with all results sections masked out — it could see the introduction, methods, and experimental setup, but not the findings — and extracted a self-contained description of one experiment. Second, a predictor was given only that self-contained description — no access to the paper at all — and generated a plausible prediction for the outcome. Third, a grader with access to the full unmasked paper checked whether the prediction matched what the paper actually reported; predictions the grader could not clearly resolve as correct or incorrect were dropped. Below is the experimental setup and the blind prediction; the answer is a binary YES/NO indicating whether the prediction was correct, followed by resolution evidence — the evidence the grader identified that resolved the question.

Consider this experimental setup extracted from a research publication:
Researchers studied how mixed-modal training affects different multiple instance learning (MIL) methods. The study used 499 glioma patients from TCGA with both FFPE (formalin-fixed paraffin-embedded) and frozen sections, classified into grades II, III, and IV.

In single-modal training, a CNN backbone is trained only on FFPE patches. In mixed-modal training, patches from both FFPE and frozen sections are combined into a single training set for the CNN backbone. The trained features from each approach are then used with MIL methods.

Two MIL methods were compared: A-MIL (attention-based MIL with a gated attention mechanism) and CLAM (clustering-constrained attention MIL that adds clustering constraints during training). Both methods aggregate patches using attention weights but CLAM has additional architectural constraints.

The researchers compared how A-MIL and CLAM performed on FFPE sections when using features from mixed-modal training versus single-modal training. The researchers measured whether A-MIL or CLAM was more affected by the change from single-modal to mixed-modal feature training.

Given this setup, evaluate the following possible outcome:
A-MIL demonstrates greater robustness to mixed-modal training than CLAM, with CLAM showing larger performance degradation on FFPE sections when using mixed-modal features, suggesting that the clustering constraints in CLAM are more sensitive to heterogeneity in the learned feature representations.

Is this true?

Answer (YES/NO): NO